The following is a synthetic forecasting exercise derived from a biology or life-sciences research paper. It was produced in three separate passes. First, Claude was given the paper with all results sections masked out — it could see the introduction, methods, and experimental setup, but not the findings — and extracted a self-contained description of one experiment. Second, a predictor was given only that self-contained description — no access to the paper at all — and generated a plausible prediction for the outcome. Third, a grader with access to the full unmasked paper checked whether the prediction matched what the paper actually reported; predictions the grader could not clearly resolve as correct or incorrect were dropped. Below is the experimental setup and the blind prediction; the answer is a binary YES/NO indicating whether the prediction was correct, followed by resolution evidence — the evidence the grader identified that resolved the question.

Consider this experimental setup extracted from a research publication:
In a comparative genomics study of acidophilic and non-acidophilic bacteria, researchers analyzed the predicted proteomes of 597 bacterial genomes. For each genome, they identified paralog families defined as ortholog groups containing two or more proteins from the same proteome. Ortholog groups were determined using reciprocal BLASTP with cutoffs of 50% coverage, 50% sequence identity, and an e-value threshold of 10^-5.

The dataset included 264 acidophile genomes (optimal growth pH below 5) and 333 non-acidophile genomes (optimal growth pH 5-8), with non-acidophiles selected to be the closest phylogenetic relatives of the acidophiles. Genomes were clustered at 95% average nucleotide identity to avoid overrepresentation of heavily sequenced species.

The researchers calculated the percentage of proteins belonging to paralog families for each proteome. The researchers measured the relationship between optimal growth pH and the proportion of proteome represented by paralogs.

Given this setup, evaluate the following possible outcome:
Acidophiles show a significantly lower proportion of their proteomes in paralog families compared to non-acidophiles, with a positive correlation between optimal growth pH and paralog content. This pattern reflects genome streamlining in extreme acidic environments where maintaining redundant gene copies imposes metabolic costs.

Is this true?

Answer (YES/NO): NO